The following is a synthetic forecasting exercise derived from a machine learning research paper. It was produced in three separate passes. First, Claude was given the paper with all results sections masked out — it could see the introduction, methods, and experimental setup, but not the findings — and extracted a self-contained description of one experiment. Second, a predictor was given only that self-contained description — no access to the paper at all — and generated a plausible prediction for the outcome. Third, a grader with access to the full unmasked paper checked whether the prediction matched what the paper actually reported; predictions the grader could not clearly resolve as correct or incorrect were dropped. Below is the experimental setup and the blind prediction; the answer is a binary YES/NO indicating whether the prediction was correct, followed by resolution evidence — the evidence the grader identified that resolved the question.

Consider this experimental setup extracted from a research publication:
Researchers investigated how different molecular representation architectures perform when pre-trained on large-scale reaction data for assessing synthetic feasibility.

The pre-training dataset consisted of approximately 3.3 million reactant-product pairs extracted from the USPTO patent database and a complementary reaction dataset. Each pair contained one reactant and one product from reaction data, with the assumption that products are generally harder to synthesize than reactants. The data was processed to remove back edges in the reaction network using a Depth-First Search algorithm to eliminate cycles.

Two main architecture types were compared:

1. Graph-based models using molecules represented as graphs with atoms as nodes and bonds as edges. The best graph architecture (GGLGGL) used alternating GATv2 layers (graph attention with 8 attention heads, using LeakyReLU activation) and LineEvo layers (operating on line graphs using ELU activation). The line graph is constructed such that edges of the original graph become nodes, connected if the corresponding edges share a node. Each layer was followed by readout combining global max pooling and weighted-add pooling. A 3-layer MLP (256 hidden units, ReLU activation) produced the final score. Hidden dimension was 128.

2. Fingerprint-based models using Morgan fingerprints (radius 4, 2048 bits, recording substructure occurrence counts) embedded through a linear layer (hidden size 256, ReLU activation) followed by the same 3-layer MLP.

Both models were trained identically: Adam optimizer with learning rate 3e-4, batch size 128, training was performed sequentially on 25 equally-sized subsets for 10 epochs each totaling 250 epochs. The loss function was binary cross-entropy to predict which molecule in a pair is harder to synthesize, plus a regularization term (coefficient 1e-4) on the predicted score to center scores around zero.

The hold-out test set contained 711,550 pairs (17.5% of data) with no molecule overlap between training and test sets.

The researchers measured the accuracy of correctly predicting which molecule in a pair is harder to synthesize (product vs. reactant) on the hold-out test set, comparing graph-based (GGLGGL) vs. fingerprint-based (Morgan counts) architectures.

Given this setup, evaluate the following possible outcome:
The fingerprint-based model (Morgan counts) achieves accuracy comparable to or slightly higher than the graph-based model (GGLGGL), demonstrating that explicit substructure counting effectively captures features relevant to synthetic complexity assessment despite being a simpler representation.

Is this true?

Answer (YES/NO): NO